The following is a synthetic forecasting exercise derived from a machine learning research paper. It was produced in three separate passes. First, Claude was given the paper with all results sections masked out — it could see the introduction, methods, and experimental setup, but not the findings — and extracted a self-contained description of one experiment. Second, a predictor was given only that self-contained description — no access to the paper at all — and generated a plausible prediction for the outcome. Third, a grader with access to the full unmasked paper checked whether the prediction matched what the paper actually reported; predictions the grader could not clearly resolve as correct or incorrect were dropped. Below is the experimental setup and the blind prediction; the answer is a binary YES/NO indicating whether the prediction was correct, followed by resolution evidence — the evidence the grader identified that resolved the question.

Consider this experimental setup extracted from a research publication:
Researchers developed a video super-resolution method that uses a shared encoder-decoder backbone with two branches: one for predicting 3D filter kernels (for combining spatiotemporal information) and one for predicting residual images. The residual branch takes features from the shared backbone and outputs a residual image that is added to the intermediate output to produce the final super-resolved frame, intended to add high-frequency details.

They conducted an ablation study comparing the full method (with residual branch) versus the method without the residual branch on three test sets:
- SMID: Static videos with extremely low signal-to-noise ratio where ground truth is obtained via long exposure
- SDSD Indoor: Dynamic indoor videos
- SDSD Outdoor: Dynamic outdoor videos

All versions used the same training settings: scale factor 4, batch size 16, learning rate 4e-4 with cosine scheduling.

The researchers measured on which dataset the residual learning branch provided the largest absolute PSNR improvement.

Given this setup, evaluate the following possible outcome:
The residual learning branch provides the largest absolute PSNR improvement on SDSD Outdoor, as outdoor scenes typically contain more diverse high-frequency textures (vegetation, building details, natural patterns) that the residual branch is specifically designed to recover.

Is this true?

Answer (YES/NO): NO